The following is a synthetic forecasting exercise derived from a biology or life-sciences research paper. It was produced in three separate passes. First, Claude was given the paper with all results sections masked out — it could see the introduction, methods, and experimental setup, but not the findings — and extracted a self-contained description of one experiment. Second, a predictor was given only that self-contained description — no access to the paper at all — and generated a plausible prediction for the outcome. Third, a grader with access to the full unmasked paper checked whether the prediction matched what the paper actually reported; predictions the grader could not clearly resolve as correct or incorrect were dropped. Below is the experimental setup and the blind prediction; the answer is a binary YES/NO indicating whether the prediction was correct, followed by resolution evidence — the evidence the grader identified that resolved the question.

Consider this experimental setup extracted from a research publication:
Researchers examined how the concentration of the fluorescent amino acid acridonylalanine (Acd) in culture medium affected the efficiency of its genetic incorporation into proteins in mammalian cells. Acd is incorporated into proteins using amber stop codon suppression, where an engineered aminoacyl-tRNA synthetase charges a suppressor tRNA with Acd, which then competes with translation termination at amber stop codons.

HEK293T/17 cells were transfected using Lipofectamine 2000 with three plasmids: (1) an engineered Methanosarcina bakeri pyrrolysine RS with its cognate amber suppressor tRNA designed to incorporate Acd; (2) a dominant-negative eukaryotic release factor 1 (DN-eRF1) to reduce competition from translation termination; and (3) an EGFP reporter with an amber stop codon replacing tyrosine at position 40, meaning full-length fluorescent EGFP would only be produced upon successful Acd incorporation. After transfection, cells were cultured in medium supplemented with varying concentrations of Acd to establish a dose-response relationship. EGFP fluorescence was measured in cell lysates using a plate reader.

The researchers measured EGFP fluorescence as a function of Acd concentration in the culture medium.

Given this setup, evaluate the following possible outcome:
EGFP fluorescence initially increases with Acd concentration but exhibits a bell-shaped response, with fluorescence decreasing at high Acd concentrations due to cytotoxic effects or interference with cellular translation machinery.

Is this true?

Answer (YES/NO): YES